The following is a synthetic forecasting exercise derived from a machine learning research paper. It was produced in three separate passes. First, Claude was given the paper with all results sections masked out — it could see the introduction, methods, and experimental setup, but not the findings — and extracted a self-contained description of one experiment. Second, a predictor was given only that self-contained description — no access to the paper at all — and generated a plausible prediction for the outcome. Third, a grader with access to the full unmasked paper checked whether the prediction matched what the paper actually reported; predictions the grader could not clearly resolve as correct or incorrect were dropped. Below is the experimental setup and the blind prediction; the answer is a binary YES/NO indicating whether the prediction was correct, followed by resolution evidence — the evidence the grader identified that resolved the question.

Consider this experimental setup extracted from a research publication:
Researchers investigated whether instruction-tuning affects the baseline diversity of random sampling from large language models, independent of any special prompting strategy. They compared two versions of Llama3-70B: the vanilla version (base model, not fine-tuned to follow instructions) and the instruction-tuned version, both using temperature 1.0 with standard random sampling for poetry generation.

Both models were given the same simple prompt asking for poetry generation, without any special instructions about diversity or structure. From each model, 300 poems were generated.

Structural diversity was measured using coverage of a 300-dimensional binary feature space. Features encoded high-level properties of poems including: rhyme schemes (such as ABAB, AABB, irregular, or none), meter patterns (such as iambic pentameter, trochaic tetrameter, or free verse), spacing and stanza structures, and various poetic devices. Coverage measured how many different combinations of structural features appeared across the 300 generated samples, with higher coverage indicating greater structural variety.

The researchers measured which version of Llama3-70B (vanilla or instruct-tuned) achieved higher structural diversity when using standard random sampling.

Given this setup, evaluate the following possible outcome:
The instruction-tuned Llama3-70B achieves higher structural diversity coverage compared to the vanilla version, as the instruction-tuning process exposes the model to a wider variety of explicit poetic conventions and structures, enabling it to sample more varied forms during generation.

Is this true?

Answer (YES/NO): YES